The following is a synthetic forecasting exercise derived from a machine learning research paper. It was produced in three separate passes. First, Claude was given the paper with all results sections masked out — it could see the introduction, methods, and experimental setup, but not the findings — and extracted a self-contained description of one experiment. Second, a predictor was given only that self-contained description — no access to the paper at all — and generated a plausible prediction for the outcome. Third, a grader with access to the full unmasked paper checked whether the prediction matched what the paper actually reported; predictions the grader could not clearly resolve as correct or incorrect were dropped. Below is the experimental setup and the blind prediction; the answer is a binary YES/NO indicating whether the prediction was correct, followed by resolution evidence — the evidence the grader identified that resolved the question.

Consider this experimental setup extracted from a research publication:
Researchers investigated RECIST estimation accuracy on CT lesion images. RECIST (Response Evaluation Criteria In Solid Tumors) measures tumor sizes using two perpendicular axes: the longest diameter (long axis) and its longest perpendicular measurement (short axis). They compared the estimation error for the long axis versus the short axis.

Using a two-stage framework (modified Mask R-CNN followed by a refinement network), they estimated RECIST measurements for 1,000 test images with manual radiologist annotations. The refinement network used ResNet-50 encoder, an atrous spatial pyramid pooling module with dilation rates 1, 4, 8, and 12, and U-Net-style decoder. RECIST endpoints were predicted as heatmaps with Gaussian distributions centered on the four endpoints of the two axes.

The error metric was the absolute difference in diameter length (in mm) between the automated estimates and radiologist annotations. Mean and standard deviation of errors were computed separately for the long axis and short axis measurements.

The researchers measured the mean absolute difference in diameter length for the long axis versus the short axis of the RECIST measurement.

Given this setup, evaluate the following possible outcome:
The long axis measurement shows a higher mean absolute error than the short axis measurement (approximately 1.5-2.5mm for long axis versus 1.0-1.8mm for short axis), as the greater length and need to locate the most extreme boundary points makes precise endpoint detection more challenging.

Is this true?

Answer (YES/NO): YES